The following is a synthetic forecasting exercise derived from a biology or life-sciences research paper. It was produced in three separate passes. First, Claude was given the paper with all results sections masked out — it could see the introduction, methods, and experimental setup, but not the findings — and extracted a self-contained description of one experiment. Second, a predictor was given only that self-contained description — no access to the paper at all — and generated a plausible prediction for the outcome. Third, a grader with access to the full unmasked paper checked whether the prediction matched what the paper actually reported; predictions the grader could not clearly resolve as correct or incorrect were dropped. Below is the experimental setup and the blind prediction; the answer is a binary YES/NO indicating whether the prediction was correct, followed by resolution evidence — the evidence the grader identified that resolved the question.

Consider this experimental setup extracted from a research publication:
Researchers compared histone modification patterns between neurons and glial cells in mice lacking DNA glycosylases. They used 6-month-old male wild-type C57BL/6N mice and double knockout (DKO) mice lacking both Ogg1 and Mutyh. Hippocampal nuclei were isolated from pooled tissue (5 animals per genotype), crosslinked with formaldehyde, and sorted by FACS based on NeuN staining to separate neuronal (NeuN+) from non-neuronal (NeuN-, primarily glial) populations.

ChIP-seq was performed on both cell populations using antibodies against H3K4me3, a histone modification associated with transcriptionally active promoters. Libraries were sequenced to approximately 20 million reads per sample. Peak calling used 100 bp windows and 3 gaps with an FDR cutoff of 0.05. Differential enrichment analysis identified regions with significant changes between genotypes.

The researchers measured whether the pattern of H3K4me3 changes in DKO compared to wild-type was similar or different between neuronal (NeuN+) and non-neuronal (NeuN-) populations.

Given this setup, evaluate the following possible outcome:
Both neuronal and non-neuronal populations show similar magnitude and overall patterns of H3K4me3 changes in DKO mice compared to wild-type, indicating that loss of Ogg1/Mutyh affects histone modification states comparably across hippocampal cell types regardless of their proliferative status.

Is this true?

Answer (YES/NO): NO